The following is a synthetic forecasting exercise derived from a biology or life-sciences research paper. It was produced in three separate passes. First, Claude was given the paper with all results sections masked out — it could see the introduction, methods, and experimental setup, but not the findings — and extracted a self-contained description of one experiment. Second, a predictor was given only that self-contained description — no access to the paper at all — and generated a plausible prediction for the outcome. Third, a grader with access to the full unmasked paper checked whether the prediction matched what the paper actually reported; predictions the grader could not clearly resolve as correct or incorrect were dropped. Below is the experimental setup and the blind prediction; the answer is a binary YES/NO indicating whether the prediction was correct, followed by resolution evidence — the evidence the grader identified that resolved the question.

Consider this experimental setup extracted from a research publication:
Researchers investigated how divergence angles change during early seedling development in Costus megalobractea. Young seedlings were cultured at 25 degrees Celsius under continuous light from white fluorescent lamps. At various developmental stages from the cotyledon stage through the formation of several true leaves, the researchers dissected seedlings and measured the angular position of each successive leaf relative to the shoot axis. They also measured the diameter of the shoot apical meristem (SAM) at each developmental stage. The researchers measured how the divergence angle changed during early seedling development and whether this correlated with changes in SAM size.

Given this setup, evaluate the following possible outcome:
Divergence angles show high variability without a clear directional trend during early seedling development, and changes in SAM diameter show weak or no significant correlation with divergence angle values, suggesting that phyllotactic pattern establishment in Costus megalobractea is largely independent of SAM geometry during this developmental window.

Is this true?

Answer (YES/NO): NO